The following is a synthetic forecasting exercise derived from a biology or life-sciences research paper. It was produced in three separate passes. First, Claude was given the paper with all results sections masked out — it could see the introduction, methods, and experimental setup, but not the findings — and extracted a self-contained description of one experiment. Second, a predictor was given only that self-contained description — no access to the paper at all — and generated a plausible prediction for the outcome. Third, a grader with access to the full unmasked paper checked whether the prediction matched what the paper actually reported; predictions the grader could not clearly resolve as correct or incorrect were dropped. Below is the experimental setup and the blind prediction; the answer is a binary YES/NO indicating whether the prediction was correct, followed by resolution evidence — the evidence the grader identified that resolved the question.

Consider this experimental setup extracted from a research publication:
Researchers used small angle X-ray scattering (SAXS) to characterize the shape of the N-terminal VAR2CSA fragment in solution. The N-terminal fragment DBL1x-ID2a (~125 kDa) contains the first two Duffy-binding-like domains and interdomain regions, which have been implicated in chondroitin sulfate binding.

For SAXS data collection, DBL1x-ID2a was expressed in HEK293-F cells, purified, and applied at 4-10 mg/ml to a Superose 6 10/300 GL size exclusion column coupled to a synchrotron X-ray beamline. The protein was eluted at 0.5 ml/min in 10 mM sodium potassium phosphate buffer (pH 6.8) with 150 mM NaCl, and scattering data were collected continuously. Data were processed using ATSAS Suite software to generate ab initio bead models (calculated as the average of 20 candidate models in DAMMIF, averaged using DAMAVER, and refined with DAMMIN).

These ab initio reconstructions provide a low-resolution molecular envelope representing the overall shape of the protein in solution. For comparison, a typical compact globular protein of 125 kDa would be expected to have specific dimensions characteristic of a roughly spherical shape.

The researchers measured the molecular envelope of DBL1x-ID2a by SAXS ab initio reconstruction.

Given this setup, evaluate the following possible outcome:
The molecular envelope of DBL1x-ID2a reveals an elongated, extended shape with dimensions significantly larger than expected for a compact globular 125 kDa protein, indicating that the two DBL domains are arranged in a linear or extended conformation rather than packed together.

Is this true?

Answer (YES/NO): NO